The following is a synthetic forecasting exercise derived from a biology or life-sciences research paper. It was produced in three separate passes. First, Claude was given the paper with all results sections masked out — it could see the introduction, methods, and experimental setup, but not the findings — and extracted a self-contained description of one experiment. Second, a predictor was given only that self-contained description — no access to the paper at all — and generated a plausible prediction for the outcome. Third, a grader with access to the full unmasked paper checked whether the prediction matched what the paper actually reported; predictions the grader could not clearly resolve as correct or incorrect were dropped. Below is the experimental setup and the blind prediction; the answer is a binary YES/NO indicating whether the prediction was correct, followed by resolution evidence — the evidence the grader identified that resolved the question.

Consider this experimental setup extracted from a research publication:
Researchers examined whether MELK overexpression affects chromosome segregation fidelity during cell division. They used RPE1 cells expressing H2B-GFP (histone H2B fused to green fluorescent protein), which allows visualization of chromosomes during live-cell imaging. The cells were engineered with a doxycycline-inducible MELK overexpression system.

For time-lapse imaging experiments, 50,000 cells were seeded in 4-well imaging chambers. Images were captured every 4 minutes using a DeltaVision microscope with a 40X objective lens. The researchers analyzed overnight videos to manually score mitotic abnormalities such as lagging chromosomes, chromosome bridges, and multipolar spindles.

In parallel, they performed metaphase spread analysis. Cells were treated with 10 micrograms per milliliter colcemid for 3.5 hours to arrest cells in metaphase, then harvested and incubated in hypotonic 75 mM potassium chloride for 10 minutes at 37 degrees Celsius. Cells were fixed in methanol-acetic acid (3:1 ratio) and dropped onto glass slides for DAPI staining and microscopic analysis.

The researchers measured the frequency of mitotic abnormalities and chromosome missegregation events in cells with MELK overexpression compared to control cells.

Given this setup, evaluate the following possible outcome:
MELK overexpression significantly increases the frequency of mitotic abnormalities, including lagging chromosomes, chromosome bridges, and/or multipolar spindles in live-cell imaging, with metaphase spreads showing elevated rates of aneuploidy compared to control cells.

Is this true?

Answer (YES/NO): NO